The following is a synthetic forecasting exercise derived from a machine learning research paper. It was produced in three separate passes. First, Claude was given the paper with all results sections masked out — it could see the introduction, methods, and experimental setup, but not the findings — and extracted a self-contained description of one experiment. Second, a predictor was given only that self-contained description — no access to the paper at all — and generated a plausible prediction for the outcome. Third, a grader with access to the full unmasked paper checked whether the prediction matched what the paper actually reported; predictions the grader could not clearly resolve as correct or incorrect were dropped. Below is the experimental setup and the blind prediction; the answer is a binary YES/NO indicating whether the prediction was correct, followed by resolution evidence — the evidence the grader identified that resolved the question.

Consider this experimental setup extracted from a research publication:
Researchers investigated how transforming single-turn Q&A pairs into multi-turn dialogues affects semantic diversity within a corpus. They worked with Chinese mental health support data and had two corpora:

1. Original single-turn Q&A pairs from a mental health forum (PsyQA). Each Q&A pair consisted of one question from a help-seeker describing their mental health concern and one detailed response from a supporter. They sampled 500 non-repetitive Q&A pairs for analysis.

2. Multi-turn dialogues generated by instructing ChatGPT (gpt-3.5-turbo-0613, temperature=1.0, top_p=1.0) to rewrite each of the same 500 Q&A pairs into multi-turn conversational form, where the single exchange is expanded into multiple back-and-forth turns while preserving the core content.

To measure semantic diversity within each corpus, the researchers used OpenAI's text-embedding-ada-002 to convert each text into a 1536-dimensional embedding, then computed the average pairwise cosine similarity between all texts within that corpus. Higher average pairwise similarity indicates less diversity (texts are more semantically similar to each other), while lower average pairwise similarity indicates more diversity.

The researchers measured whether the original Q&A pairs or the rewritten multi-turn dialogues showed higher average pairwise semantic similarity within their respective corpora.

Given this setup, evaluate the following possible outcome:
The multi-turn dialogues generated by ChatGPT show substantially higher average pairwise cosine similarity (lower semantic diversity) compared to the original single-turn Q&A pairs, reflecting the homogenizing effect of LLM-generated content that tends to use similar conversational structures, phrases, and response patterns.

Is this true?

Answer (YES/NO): NO